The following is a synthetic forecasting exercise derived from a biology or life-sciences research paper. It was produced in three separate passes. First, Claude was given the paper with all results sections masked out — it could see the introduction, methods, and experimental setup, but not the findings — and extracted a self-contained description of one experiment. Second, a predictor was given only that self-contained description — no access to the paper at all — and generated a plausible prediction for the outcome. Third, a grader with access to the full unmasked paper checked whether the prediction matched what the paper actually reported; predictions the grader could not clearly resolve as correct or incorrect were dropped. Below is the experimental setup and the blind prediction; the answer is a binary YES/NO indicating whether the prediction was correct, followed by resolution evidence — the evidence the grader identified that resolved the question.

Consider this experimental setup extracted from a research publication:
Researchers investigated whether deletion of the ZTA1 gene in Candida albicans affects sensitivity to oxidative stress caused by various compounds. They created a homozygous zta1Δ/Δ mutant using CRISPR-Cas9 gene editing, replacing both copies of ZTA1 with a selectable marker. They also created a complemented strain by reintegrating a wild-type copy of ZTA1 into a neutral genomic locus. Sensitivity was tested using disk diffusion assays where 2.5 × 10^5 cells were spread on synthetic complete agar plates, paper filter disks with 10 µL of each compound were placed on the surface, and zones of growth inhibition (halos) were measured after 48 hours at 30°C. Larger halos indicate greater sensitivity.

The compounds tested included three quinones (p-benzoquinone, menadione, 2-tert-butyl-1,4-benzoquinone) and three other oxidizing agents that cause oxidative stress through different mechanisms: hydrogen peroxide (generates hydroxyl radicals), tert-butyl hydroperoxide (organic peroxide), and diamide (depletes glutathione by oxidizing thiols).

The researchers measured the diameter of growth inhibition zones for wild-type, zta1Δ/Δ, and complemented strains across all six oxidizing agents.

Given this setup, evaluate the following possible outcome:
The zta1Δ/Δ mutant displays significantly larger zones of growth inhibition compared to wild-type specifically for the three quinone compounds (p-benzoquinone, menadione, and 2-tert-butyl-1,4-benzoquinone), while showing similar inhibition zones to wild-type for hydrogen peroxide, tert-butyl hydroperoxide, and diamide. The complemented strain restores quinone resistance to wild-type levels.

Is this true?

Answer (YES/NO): NO